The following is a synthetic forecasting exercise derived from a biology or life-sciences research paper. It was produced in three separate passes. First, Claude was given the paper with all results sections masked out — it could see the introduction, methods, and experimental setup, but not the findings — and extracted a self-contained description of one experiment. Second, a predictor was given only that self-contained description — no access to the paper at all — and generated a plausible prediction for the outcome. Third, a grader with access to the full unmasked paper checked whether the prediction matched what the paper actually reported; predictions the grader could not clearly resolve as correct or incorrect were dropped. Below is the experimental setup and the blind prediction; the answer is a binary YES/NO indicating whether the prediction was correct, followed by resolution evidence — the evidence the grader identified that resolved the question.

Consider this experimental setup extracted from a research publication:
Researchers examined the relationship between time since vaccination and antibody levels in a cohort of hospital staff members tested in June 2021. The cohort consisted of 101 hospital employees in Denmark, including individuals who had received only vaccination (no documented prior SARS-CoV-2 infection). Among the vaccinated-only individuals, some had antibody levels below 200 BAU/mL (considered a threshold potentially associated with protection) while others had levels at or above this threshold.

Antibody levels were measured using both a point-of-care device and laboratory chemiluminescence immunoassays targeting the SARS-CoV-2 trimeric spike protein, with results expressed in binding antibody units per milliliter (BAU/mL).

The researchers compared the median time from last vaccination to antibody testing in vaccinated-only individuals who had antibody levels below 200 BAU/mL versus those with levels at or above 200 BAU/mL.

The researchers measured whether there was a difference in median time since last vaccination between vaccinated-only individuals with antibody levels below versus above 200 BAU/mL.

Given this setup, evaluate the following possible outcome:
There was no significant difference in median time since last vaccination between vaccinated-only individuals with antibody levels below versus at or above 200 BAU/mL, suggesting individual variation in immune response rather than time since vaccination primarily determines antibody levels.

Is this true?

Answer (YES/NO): YES